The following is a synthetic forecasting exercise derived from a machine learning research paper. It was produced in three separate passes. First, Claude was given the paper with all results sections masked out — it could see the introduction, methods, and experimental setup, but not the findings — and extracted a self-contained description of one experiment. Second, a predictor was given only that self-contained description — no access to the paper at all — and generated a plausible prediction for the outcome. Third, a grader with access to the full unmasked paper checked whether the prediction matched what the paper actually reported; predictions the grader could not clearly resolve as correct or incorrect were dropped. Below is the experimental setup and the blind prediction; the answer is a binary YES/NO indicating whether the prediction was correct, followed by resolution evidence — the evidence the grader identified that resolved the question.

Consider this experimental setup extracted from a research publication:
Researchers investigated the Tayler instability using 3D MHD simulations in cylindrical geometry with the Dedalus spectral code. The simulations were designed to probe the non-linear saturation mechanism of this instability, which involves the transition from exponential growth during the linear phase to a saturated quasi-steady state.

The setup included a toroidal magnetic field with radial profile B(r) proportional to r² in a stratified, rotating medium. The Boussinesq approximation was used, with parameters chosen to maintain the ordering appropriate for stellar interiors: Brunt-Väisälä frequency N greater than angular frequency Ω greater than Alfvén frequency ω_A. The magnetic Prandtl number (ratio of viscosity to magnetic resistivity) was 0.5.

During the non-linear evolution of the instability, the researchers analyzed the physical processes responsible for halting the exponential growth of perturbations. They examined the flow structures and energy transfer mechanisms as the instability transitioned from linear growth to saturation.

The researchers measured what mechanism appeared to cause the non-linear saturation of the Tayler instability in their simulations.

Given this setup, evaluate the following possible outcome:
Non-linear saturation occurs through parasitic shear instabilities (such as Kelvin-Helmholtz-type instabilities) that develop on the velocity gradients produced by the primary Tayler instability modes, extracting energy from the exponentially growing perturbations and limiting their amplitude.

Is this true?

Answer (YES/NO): YES